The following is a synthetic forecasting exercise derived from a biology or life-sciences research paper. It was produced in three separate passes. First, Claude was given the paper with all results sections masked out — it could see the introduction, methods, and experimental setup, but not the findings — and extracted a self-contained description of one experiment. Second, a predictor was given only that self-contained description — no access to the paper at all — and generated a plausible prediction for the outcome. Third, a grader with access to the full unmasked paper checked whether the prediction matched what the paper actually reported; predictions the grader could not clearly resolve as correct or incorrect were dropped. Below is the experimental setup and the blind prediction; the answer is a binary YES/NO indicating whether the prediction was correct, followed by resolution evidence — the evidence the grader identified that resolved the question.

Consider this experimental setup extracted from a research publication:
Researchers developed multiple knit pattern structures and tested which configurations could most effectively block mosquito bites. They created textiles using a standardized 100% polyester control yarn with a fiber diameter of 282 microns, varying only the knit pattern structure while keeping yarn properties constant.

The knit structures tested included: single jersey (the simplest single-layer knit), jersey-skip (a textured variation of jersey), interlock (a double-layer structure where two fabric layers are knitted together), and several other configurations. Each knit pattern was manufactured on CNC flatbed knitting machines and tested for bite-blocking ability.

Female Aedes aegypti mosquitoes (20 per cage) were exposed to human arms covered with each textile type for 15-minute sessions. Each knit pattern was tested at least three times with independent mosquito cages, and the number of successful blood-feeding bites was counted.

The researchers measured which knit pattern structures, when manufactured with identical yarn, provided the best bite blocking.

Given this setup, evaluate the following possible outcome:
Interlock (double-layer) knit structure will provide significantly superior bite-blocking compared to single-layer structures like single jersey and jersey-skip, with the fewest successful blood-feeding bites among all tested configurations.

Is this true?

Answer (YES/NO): YES